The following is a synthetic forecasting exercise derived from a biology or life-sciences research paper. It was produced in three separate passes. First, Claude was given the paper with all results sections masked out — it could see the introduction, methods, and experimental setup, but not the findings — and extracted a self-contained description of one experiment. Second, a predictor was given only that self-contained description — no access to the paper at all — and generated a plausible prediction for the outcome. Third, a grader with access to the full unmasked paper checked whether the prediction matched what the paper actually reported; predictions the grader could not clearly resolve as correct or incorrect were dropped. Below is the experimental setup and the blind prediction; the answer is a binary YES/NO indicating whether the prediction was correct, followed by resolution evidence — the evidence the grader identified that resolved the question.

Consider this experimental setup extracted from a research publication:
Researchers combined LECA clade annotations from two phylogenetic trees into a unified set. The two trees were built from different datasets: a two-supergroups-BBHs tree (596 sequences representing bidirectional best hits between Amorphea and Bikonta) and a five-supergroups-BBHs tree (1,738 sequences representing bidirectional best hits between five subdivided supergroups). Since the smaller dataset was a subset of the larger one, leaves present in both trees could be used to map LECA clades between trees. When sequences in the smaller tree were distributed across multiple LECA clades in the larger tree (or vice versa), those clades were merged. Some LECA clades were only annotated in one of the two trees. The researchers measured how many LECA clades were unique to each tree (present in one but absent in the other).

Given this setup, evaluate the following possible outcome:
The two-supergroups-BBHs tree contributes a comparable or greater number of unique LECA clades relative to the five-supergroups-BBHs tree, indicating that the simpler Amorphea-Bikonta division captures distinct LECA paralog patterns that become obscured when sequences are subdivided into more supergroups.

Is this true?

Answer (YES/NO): NO